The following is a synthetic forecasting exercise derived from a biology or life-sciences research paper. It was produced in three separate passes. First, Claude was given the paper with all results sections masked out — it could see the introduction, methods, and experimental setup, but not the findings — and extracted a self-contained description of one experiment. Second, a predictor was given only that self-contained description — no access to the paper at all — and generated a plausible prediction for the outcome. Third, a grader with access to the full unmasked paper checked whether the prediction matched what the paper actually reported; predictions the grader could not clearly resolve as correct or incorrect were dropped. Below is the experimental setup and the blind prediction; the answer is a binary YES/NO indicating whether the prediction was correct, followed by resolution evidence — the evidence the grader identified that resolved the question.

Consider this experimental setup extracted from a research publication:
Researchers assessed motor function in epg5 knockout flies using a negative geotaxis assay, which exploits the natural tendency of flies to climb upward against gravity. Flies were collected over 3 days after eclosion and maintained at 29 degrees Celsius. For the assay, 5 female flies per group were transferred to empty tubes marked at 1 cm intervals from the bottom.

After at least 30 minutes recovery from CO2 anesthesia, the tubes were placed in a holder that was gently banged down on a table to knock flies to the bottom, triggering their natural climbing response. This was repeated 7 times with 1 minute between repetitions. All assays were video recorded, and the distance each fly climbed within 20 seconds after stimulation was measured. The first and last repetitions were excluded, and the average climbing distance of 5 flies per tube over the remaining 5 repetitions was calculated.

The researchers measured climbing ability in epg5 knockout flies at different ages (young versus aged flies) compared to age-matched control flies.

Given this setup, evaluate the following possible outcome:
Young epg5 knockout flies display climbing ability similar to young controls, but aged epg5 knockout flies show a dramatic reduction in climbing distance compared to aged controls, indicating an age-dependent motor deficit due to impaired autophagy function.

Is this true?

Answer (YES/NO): YES